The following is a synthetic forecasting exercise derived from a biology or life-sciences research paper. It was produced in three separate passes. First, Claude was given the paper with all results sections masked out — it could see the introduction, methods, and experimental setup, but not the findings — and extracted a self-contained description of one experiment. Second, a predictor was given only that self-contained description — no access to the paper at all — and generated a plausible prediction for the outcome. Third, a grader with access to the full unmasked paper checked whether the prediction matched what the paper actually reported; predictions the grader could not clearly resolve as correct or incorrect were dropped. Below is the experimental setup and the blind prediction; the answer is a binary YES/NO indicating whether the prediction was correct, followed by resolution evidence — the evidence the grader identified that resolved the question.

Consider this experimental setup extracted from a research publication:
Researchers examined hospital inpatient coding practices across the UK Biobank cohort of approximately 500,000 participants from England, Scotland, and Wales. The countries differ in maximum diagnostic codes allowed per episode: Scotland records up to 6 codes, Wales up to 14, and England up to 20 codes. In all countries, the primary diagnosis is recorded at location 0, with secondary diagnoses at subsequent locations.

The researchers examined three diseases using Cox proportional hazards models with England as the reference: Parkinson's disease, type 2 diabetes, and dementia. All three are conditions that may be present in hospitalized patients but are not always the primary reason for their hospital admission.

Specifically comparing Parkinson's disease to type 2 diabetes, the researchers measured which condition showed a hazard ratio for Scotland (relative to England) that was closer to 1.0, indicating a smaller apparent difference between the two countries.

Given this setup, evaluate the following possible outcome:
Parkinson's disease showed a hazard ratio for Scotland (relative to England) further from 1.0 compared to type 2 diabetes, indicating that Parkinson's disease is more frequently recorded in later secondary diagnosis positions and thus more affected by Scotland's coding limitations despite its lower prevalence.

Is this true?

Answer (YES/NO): NO